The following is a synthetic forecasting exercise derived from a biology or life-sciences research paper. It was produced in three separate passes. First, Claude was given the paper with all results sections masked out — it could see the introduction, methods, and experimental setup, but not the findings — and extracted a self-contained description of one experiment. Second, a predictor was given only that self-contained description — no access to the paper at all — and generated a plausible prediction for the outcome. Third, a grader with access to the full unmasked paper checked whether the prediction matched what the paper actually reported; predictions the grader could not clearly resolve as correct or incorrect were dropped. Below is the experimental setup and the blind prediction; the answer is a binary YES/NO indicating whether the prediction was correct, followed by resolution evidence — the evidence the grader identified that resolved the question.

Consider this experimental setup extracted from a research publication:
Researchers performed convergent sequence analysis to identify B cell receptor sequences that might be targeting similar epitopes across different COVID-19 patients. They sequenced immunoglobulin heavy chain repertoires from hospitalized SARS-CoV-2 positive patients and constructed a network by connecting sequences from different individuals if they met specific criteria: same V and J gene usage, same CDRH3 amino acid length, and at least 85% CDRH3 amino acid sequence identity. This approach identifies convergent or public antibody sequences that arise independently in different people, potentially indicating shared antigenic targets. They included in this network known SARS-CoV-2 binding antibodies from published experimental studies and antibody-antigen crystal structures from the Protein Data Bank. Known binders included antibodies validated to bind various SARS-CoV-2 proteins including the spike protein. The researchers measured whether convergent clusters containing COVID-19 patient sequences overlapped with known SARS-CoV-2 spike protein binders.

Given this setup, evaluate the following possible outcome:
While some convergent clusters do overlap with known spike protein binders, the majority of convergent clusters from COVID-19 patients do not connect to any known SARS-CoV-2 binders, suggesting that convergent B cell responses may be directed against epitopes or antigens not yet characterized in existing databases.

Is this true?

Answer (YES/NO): YES